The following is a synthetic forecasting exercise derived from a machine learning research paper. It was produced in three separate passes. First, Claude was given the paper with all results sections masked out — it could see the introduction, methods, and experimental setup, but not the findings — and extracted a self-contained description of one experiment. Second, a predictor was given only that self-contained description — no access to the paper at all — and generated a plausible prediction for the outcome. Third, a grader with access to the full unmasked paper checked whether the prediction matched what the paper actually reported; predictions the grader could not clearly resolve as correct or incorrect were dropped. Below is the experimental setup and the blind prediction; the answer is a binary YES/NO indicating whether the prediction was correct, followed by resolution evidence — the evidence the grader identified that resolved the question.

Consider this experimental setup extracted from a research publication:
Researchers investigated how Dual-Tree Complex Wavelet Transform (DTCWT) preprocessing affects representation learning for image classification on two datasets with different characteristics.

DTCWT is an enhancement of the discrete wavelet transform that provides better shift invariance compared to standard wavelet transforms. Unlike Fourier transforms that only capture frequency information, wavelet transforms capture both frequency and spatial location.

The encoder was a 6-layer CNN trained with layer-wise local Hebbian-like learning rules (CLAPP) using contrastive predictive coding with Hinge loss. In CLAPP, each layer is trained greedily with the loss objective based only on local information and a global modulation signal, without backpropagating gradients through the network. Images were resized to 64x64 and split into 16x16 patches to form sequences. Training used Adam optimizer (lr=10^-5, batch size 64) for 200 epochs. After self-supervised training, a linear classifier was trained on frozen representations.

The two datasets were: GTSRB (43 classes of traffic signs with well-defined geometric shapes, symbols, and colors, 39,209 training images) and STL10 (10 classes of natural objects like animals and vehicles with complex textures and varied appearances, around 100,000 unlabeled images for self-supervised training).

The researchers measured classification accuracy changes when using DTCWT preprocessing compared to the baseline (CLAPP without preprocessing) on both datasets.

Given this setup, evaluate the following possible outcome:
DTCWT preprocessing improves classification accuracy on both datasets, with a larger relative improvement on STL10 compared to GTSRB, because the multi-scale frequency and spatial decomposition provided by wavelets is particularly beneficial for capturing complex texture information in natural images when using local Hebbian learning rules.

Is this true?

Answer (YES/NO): NO